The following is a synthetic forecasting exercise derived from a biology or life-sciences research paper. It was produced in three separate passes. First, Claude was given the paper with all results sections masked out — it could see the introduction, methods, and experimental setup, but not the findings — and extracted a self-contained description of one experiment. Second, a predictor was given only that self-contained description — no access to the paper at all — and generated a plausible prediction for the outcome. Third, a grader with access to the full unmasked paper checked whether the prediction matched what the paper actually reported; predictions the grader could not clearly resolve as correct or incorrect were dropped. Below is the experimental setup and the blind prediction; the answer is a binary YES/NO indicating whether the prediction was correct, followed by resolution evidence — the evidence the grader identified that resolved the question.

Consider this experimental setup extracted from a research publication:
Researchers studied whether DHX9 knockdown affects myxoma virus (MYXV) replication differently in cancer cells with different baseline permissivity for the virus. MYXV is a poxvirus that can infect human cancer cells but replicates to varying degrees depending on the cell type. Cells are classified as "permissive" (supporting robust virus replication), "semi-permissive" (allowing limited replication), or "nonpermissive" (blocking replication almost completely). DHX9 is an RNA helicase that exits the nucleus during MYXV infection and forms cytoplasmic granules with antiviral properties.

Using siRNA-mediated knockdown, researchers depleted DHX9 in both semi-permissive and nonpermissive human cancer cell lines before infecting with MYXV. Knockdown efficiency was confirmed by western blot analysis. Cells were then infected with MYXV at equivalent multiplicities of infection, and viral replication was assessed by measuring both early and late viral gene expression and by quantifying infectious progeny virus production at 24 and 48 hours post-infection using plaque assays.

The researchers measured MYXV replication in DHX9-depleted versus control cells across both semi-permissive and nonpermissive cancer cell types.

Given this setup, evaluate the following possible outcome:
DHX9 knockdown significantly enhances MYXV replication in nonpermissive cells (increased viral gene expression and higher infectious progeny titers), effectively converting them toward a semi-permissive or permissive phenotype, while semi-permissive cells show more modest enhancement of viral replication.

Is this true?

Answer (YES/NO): NO